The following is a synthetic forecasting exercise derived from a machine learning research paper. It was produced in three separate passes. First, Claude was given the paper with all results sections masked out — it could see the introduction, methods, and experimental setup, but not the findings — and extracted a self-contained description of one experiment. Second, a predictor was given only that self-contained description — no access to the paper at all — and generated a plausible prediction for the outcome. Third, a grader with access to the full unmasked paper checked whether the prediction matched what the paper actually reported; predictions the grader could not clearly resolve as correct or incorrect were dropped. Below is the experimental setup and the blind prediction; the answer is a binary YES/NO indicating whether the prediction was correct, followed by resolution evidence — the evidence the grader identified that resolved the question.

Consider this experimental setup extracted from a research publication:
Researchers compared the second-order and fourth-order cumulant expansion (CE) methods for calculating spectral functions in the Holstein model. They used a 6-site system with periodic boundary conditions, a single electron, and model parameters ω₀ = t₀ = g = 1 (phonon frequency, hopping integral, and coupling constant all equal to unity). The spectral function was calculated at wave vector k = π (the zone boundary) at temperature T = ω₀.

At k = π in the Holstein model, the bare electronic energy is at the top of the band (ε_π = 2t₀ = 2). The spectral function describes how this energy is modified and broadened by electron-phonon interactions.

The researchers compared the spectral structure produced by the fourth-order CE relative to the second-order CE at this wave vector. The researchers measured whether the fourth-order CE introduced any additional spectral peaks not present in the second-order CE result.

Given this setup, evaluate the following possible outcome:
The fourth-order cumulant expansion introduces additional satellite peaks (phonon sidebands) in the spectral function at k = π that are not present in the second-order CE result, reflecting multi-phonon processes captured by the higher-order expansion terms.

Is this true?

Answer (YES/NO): YES